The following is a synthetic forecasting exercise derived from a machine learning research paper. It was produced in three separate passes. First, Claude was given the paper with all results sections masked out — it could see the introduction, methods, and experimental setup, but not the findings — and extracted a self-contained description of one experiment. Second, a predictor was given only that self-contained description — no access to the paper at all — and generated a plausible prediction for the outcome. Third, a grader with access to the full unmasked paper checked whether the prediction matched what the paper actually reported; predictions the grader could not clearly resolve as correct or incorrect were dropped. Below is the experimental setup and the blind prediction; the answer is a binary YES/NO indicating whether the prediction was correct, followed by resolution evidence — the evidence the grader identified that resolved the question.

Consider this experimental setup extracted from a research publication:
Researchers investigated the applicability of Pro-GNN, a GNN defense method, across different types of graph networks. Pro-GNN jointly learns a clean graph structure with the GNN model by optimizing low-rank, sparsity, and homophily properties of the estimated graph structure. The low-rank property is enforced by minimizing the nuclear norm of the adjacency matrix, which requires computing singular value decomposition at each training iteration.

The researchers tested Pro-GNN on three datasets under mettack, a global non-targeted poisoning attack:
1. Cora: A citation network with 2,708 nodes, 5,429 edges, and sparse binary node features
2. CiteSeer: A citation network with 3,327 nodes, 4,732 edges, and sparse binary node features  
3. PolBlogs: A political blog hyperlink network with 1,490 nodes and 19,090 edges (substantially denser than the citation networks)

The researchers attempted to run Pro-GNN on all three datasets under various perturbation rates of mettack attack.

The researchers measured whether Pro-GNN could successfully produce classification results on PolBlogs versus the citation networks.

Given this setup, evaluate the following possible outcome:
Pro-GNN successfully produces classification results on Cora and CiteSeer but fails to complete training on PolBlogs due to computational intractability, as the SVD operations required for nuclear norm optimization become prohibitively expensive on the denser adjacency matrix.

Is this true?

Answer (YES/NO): YES